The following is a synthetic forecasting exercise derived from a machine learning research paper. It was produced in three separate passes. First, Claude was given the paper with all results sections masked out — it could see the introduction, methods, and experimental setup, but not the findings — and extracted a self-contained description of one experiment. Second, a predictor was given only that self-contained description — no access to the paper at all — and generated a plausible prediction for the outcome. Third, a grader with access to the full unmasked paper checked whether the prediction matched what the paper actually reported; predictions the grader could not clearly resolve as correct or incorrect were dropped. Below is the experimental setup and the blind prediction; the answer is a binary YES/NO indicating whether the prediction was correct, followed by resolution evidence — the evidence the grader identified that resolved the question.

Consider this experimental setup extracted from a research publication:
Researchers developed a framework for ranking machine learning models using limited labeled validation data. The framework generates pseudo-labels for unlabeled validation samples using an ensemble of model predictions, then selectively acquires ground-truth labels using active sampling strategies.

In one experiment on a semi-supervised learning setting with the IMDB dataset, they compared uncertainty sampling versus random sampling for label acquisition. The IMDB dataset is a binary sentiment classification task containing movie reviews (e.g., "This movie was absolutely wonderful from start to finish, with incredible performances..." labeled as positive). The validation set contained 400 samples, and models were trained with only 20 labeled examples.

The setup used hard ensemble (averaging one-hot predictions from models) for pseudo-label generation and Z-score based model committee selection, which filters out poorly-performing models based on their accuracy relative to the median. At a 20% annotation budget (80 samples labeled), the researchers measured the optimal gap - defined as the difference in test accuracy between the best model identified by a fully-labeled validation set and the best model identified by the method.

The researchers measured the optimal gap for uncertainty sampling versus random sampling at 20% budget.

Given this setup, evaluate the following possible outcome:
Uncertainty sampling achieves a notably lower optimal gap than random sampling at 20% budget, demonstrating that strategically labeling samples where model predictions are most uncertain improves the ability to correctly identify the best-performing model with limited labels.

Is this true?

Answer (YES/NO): YES